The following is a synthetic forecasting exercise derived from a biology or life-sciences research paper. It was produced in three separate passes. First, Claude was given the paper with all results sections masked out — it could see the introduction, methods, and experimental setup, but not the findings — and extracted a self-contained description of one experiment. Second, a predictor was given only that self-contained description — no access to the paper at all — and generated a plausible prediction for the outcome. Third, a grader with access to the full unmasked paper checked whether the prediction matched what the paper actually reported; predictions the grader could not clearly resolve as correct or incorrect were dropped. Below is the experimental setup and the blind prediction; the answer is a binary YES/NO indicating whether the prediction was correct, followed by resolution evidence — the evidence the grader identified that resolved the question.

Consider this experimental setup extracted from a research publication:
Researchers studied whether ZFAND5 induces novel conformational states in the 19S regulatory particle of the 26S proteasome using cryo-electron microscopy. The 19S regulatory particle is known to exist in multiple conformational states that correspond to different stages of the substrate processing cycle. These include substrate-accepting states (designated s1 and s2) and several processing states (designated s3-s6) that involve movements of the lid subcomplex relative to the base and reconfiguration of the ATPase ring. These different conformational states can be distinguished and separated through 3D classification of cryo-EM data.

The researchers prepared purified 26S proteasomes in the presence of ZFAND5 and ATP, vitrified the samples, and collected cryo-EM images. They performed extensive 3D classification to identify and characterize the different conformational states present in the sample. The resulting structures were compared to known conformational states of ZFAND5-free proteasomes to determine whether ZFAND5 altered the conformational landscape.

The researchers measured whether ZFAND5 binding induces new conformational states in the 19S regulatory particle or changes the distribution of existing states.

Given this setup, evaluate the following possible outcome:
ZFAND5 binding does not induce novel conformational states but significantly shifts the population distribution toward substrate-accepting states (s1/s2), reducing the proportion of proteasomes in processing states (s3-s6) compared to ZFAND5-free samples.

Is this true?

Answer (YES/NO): NO